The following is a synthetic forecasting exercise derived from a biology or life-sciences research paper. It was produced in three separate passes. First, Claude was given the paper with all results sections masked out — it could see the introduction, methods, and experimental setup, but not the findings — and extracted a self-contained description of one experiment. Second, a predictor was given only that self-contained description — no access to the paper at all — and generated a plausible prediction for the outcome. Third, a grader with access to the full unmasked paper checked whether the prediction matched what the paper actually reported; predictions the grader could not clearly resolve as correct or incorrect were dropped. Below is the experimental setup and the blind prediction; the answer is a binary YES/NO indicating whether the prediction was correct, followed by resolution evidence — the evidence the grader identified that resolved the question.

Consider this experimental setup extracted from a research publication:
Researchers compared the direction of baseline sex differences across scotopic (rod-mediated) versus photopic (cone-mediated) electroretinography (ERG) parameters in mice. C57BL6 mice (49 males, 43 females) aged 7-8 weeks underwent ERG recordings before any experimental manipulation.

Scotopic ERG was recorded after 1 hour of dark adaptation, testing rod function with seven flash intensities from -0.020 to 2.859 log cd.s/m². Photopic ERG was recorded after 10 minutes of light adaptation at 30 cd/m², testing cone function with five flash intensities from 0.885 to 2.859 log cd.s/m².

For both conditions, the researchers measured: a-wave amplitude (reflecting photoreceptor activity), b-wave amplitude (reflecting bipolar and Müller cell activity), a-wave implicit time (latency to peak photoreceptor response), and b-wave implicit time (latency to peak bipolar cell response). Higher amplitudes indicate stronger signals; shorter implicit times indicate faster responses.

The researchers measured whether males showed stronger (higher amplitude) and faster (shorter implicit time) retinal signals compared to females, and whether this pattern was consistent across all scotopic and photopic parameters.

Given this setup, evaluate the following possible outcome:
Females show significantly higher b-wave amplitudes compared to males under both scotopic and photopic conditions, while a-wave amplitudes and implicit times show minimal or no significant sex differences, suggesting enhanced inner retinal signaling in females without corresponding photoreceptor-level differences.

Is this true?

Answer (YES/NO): NO